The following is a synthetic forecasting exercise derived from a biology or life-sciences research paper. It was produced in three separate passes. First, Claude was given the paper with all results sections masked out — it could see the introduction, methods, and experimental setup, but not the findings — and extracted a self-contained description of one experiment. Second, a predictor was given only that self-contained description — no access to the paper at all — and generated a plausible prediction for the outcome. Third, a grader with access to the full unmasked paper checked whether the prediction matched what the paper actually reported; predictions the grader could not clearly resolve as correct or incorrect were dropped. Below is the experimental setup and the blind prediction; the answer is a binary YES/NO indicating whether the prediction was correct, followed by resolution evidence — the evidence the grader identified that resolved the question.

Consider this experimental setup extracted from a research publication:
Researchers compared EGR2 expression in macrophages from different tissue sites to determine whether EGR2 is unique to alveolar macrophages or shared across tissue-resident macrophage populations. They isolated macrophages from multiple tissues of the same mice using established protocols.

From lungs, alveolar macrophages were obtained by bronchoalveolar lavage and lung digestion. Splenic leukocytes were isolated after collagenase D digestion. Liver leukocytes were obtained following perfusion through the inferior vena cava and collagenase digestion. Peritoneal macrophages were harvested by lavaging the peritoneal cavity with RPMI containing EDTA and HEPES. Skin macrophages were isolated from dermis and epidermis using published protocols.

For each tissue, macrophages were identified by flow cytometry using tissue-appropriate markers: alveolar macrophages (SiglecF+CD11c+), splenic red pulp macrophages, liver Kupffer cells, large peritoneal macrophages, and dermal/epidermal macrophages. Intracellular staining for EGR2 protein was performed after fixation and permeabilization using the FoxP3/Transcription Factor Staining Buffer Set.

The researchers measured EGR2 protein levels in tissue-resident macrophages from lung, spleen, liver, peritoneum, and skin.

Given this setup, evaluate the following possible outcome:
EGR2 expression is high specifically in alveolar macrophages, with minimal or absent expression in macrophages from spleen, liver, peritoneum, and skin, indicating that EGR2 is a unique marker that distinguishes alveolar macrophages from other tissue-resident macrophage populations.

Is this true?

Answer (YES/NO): YES